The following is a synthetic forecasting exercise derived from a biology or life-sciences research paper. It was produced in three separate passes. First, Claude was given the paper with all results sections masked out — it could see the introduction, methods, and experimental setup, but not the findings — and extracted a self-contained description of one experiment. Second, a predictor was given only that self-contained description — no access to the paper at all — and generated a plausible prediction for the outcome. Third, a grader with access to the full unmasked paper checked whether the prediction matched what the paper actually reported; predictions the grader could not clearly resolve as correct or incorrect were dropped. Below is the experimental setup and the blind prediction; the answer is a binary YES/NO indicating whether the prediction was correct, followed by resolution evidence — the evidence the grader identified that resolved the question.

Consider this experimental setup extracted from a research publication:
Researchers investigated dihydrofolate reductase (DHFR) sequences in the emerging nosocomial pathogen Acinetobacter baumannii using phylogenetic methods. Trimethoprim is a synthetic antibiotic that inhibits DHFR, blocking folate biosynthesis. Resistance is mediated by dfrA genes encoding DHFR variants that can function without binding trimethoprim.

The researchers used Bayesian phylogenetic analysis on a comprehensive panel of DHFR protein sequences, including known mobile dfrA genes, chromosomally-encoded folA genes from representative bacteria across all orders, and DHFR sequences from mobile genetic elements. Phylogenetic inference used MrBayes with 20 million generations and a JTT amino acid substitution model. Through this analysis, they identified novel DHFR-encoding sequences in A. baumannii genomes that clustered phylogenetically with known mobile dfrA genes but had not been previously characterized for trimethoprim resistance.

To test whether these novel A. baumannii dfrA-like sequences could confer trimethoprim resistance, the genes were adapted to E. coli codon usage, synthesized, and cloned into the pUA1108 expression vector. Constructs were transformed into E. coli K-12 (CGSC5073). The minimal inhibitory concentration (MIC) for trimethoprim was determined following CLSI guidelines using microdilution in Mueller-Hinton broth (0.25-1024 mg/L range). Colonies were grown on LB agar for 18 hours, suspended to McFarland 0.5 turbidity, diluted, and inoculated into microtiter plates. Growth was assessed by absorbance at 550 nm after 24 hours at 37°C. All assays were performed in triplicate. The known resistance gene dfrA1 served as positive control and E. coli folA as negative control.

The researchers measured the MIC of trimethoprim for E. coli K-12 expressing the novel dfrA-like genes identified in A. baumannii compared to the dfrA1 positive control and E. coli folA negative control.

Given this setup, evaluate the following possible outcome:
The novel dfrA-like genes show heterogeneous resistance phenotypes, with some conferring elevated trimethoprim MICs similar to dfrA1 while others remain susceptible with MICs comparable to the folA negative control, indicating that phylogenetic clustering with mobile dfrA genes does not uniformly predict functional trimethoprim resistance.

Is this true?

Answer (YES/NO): NO